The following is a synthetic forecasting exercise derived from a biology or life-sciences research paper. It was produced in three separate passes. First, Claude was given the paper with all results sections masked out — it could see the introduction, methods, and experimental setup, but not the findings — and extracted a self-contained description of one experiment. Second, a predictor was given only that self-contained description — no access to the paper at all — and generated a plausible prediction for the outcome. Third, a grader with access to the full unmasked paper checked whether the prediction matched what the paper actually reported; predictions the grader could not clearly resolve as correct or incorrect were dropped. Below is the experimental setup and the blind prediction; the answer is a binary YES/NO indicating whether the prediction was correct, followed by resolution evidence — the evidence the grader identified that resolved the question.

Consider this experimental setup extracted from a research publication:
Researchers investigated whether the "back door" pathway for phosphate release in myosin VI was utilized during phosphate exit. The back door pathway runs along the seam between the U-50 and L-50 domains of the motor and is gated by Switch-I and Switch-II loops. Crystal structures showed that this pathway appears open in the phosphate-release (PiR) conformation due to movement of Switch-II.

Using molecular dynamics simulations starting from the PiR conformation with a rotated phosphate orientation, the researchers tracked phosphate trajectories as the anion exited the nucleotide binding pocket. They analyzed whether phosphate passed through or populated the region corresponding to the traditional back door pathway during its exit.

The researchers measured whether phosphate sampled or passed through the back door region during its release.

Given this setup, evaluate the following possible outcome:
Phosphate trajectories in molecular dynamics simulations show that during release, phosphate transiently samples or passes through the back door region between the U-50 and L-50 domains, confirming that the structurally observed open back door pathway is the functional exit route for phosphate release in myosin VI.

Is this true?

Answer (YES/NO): NO